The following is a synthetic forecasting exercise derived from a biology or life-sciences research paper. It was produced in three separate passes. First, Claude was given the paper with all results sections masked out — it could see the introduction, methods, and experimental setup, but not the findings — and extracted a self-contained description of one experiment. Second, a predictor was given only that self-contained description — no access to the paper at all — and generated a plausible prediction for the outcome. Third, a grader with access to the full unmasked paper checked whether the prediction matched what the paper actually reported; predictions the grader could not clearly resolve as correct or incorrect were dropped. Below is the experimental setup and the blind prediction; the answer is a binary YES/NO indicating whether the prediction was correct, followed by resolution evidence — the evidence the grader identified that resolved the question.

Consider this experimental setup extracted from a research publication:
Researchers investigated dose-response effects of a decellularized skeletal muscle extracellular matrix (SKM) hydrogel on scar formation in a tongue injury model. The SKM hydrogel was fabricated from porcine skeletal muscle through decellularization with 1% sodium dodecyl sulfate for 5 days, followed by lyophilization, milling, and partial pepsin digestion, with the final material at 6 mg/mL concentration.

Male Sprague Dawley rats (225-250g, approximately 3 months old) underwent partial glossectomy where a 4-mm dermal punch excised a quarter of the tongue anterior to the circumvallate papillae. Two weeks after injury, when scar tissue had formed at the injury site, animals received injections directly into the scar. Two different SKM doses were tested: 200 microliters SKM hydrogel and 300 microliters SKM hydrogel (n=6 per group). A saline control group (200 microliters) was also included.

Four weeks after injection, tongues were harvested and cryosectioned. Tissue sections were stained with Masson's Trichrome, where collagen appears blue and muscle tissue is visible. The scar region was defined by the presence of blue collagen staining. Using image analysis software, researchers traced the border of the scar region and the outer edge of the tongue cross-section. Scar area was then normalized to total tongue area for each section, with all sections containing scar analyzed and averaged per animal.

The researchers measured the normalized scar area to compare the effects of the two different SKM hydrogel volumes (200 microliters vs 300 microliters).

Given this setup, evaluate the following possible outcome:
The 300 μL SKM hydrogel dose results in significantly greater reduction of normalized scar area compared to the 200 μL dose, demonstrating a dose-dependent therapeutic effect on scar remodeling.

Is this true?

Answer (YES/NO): YES